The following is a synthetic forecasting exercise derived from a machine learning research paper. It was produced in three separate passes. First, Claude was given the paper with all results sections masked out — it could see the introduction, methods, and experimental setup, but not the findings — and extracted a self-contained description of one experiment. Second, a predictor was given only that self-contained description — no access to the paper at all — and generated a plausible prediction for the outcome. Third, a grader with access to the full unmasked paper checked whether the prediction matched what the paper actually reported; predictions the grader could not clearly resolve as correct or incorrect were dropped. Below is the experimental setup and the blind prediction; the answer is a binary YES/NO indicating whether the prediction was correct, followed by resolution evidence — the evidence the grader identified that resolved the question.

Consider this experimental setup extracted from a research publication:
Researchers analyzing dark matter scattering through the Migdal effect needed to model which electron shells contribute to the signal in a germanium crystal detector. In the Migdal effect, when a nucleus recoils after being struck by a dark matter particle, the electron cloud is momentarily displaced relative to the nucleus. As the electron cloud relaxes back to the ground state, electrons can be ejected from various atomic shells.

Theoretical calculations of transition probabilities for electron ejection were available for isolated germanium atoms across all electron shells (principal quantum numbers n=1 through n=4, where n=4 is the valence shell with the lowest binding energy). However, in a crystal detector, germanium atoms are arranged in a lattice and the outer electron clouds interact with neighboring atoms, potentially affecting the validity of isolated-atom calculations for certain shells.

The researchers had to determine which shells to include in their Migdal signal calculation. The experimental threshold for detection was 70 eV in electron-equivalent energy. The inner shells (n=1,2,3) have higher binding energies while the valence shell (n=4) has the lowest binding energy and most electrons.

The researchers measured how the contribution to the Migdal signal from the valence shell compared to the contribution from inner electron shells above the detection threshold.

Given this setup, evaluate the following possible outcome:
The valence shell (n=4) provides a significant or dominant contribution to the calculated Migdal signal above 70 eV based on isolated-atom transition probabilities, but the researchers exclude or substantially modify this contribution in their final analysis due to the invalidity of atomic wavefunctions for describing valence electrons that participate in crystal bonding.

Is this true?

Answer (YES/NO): NO